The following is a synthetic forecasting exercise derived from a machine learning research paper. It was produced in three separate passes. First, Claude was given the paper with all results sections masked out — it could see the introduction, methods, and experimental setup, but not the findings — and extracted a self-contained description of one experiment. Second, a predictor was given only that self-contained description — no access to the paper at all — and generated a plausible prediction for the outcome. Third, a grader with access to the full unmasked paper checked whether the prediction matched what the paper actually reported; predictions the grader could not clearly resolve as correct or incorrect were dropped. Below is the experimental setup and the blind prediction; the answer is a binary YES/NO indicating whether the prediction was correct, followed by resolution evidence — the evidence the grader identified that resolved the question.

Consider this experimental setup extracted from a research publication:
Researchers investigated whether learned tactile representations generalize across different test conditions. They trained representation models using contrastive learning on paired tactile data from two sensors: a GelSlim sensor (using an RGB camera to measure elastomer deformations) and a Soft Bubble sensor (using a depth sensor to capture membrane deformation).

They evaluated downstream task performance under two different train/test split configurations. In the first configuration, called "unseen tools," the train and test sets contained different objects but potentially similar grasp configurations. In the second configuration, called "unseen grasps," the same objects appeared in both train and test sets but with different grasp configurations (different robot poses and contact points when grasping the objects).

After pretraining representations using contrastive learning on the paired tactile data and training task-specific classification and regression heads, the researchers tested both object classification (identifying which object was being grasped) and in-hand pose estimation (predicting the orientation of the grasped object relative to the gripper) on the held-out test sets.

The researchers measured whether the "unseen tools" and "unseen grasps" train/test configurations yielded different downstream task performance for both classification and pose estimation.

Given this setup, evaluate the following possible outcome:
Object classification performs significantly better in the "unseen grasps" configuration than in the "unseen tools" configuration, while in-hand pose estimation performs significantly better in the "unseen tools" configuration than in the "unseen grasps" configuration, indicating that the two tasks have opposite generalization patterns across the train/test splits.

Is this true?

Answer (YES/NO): NO